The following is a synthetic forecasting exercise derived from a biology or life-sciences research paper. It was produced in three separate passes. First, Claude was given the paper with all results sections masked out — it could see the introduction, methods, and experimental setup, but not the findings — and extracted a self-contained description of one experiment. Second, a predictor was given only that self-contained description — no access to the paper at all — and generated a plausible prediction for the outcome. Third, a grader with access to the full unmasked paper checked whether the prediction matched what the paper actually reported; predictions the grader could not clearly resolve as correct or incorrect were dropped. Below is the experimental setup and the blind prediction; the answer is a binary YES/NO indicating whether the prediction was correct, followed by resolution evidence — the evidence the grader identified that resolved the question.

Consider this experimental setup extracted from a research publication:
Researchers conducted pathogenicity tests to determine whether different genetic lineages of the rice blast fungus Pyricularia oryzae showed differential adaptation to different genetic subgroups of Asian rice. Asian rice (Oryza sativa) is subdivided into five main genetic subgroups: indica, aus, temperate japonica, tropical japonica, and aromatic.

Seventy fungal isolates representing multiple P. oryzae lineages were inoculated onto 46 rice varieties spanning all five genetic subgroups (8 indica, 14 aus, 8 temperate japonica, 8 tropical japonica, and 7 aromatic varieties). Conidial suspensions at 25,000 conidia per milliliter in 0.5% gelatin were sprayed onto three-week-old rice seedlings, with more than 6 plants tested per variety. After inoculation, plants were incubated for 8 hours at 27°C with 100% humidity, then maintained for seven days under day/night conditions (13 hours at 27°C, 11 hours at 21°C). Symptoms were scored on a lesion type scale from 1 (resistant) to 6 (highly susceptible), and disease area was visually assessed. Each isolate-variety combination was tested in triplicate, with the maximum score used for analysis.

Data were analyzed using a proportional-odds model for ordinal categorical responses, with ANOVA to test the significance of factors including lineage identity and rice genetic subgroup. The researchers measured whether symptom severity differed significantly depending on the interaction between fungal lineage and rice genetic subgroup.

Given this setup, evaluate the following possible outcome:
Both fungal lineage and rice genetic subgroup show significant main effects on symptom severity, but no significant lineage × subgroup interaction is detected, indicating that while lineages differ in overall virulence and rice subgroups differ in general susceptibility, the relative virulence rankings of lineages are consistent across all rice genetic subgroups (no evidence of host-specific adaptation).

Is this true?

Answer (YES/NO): NO